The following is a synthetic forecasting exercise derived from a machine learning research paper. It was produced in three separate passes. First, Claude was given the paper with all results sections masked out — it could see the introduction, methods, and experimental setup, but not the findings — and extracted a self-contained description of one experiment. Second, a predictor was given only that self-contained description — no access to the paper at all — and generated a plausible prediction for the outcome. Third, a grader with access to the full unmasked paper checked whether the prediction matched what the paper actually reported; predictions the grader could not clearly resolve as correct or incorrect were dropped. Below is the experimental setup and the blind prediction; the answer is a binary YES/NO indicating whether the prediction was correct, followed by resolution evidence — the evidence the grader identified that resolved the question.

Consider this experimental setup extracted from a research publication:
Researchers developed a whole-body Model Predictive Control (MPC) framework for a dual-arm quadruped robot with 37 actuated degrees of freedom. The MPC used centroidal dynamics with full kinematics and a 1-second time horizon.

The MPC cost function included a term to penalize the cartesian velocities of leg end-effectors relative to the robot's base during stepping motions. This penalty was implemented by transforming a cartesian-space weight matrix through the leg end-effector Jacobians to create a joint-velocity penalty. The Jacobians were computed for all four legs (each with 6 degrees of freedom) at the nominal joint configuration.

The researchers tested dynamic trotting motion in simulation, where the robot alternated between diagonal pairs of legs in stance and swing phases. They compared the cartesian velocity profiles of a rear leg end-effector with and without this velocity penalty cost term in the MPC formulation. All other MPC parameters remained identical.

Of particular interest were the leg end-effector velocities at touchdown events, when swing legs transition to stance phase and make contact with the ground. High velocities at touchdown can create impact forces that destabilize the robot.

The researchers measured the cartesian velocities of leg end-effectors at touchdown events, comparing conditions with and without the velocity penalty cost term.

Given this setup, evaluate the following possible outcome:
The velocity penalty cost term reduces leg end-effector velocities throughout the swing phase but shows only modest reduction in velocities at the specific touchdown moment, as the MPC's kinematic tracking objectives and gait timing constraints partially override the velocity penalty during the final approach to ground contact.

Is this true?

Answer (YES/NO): NO